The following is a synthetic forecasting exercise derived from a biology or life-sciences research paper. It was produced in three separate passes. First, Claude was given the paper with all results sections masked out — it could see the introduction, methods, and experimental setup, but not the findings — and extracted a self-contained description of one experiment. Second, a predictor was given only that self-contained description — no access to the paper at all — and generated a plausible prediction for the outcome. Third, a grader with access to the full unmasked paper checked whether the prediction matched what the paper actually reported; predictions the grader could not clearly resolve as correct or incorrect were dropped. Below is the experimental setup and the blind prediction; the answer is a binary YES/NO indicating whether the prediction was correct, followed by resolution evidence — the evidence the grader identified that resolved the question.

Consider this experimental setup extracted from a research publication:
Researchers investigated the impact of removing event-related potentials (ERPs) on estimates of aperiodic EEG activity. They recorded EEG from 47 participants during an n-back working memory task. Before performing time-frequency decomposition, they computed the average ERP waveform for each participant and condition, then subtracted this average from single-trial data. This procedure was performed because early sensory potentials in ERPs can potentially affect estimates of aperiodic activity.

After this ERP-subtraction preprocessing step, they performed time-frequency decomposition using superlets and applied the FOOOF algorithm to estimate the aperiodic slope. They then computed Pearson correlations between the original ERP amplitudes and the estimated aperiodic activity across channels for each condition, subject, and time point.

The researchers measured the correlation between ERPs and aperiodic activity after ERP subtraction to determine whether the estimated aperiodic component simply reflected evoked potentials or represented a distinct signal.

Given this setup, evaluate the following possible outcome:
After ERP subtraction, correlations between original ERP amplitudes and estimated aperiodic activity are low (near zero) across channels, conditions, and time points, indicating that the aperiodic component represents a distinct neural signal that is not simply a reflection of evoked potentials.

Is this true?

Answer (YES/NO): NO